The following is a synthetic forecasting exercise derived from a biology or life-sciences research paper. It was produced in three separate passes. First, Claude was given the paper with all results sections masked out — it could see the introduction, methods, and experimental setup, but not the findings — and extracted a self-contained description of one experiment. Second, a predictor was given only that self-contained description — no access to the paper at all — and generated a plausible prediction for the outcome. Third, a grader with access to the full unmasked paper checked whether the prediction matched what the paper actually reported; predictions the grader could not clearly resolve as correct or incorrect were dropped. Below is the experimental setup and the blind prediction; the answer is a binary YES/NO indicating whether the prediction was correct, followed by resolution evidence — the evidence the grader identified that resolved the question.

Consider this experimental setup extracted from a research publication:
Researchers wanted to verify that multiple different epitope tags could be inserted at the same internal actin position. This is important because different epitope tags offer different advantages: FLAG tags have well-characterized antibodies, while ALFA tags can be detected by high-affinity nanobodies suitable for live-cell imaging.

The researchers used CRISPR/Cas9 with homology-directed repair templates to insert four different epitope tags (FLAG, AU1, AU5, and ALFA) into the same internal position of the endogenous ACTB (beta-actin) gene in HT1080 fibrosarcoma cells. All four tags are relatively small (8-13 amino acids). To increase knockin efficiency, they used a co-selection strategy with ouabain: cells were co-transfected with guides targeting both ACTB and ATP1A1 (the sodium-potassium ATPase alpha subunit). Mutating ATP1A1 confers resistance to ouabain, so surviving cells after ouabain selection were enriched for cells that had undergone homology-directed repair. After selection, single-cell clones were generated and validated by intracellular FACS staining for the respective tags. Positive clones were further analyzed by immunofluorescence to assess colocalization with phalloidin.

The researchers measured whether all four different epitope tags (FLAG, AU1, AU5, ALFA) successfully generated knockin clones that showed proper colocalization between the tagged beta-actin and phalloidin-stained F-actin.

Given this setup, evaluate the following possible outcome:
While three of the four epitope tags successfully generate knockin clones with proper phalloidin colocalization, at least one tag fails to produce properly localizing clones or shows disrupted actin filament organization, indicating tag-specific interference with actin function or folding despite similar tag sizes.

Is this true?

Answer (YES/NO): NO